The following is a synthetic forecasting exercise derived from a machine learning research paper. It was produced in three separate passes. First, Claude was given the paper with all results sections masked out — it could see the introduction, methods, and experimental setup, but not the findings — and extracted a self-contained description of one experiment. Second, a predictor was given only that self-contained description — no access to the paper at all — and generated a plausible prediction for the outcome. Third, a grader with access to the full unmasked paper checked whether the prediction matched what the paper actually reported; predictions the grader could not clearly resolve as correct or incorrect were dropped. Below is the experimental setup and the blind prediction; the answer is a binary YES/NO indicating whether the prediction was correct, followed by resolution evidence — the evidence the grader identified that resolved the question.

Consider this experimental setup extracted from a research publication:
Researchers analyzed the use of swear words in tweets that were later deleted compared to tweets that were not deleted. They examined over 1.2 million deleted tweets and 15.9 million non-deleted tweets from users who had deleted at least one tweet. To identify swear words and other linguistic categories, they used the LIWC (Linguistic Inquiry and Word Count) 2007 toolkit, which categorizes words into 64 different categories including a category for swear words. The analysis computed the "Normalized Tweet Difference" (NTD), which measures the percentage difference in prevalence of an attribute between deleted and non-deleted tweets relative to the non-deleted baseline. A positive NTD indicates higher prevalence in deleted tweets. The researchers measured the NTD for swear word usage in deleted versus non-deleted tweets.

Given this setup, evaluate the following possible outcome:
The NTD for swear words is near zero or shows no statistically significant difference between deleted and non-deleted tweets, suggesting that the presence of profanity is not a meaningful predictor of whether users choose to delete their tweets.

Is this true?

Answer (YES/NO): NO